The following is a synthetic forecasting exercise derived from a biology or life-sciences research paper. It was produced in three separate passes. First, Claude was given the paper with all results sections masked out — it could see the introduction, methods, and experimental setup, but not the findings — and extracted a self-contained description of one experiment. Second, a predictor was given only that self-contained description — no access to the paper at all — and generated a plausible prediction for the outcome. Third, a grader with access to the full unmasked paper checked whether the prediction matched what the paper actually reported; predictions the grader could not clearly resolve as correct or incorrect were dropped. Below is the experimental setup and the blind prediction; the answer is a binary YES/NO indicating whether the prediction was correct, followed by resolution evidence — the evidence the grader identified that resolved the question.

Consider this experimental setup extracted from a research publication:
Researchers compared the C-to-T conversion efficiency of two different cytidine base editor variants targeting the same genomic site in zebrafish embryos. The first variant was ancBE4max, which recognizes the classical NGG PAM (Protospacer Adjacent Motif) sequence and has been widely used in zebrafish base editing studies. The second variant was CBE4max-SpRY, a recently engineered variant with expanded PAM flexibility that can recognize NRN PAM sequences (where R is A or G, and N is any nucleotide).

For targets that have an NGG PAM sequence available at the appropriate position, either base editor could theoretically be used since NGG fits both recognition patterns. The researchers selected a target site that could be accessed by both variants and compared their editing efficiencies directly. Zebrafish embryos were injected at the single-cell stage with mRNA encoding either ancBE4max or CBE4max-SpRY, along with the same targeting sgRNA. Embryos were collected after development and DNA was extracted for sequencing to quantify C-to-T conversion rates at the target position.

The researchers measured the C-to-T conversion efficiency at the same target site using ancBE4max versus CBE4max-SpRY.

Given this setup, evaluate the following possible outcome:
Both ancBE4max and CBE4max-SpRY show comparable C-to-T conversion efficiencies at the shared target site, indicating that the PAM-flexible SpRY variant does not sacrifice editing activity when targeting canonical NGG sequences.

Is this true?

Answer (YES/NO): NO